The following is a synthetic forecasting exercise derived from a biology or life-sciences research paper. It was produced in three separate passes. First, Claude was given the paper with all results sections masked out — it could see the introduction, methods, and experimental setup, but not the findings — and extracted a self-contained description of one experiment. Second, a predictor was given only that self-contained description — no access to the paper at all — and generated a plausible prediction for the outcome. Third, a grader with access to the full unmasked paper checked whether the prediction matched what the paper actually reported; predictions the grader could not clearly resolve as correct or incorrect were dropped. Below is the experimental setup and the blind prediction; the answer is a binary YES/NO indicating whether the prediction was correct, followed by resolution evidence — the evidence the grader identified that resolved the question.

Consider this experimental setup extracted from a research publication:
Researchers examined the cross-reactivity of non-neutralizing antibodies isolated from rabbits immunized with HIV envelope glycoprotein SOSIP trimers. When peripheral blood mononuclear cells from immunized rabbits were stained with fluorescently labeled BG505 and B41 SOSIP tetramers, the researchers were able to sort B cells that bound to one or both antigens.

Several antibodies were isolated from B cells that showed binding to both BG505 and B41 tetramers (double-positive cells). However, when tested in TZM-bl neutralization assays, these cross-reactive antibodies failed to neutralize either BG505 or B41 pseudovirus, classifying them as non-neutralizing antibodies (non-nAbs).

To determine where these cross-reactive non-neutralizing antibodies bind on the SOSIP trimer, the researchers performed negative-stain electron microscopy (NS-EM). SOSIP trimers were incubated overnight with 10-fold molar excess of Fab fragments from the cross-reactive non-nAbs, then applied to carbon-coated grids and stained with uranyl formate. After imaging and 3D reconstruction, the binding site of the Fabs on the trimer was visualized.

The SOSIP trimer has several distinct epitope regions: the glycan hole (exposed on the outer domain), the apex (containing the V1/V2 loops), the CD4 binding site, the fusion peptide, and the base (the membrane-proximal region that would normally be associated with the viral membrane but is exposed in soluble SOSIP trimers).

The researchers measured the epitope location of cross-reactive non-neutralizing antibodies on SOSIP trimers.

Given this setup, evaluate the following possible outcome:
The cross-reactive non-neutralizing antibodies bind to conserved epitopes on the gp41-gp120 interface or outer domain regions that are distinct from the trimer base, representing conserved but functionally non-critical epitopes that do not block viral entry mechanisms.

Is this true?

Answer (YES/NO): NO